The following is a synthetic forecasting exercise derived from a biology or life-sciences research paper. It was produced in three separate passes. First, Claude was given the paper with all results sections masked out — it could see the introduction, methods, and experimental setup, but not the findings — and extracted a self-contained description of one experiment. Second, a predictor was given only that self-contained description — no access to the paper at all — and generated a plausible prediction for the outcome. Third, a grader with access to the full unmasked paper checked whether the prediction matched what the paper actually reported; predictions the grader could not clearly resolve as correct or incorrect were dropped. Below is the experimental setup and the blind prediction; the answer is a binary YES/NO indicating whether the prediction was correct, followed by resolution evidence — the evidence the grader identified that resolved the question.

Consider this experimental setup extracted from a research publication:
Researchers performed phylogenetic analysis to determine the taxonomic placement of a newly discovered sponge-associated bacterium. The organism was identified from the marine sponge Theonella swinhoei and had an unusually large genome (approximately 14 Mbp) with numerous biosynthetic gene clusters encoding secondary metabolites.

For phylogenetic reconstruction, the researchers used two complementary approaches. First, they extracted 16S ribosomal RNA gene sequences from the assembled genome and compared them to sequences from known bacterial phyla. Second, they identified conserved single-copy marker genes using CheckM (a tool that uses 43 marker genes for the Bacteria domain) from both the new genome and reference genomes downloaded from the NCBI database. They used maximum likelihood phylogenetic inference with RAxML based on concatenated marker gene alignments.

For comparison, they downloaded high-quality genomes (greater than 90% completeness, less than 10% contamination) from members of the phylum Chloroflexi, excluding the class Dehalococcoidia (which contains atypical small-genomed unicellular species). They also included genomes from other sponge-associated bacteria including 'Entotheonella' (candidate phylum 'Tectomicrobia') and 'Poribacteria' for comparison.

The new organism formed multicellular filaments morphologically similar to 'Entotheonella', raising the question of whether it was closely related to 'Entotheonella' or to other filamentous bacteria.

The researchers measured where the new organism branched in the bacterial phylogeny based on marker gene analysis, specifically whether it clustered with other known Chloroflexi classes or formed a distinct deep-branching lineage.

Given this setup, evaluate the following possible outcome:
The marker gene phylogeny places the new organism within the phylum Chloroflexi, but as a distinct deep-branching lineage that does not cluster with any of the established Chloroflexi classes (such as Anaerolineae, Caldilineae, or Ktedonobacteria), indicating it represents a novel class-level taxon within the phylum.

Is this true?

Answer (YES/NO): YES